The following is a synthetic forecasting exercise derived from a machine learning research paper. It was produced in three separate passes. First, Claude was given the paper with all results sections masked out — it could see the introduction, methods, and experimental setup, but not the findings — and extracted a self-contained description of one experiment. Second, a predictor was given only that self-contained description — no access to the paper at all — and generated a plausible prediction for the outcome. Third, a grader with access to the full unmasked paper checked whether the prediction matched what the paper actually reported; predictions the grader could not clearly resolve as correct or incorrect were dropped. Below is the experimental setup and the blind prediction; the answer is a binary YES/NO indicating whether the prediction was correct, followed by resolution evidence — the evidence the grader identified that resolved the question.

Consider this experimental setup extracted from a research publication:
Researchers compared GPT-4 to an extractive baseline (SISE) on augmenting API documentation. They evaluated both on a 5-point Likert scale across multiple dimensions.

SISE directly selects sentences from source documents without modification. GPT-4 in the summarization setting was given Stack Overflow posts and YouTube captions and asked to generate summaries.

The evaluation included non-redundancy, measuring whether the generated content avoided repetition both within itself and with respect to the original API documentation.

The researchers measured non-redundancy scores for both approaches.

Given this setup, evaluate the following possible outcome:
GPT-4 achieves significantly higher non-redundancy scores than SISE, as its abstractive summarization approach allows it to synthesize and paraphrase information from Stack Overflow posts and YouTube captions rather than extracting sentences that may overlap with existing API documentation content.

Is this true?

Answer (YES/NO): YES